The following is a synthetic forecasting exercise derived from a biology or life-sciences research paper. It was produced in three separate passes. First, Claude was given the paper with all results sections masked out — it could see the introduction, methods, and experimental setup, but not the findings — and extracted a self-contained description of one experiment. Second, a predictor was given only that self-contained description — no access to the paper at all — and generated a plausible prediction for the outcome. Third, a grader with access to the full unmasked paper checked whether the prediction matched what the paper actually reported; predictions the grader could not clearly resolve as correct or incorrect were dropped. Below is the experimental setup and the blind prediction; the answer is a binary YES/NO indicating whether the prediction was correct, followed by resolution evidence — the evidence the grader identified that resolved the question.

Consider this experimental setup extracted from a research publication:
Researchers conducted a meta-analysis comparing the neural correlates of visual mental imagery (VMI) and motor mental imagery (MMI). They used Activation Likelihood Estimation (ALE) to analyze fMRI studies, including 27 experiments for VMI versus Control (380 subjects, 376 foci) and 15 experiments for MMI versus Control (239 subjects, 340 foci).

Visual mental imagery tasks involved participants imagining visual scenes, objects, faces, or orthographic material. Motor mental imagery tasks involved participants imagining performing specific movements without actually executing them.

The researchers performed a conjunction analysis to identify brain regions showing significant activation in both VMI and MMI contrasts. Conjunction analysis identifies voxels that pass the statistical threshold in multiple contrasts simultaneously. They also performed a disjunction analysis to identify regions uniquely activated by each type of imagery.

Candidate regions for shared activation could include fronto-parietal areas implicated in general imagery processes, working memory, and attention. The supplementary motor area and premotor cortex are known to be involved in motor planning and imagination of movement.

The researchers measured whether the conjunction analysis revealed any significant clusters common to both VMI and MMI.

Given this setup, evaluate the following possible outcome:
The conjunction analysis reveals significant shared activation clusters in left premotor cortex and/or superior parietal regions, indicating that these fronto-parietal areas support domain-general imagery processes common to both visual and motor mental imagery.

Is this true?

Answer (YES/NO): NO